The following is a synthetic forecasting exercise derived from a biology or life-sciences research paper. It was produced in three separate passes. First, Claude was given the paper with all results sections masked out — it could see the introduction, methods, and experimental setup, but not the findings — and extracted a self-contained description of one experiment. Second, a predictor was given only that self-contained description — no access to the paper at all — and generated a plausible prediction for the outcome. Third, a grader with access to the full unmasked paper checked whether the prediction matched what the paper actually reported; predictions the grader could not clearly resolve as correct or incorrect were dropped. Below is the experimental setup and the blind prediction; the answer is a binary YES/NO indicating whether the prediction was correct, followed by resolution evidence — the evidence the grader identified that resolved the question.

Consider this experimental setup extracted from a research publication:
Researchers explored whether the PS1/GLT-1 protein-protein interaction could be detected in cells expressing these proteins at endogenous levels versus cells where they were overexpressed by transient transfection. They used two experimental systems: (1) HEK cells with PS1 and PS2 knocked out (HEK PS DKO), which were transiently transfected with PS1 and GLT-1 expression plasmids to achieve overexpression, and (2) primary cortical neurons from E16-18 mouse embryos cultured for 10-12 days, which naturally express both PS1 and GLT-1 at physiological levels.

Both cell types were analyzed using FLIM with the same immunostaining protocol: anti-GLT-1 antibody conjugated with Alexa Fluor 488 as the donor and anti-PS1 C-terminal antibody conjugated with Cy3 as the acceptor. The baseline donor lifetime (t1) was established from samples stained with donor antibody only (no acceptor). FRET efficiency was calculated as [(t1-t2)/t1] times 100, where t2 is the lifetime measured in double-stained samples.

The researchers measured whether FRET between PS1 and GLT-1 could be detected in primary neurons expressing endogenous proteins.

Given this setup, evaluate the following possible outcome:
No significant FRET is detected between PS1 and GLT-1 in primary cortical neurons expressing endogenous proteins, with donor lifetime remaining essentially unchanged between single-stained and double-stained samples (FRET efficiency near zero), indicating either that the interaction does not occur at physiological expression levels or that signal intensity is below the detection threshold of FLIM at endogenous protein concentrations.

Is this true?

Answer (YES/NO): NO